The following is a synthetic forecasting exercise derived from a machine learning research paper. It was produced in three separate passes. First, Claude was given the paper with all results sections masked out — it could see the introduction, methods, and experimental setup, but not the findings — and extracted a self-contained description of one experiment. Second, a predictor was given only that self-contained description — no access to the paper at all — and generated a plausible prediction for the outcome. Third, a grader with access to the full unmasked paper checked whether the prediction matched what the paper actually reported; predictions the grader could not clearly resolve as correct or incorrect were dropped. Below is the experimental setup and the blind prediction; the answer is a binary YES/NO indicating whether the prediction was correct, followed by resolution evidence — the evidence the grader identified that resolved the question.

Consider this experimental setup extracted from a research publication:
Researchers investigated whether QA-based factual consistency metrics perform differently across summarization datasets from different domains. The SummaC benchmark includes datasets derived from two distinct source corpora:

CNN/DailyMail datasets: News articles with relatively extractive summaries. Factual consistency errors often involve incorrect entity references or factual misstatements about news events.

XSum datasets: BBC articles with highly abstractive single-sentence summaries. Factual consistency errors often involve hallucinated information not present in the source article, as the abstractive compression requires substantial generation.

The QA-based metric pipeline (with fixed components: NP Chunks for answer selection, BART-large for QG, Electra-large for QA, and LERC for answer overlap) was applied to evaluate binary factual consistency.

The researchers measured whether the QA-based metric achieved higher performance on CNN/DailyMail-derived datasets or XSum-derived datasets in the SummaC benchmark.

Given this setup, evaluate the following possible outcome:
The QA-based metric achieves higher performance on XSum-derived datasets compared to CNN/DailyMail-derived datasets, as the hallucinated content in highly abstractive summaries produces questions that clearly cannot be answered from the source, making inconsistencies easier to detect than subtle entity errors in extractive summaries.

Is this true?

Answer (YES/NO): NO